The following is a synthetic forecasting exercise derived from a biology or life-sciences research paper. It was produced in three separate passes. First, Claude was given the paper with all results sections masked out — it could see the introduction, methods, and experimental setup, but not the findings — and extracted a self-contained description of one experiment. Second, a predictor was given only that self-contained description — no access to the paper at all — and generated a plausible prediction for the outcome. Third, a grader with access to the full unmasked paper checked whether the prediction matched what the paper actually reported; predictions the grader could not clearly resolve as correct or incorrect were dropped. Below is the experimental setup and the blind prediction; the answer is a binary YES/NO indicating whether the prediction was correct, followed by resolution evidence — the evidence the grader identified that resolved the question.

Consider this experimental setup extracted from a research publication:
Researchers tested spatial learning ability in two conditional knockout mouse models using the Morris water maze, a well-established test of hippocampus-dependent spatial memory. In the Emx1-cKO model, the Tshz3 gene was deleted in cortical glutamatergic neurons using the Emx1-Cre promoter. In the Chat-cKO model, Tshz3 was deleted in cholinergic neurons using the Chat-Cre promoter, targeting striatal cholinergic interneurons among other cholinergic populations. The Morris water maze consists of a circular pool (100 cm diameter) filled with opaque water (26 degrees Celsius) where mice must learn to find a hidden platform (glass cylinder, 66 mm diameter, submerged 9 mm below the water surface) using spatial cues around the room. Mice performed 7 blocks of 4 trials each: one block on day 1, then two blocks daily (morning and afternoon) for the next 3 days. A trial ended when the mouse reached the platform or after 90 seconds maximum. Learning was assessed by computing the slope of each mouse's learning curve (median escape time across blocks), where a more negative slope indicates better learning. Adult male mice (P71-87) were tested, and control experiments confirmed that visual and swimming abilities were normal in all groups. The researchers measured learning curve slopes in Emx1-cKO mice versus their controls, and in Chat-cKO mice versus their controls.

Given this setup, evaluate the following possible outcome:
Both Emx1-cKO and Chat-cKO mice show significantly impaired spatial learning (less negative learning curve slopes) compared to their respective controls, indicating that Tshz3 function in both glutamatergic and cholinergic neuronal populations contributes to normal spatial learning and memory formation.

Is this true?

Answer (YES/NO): NO